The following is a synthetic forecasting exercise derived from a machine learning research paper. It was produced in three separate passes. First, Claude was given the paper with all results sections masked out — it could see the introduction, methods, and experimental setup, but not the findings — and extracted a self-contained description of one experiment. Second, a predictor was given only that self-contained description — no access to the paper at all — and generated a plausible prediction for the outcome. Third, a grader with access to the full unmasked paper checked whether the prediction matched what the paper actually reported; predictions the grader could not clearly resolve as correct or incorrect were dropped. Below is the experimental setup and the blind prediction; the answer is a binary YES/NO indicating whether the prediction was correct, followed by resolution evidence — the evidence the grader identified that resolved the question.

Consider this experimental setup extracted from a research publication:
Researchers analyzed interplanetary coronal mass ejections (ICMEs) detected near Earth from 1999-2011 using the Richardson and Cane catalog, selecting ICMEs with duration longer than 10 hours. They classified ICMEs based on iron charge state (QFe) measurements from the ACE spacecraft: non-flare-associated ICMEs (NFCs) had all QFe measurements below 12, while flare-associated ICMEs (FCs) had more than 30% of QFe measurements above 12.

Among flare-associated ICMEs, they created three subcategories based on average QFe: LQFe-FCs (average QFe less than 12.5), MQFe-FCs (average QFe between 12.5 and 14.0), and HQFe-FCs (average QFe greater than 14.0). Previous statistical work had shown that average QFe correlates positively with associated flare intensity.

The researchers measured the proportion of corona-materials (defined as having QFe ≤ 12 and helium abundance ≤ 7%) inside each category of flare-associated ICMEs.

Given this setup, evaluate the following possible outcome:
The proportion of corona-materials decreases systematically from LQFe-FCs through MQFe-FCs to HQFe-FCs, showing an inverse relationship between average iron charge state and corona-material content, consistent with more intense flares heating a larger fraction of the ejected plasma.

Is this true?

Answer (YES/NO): YES